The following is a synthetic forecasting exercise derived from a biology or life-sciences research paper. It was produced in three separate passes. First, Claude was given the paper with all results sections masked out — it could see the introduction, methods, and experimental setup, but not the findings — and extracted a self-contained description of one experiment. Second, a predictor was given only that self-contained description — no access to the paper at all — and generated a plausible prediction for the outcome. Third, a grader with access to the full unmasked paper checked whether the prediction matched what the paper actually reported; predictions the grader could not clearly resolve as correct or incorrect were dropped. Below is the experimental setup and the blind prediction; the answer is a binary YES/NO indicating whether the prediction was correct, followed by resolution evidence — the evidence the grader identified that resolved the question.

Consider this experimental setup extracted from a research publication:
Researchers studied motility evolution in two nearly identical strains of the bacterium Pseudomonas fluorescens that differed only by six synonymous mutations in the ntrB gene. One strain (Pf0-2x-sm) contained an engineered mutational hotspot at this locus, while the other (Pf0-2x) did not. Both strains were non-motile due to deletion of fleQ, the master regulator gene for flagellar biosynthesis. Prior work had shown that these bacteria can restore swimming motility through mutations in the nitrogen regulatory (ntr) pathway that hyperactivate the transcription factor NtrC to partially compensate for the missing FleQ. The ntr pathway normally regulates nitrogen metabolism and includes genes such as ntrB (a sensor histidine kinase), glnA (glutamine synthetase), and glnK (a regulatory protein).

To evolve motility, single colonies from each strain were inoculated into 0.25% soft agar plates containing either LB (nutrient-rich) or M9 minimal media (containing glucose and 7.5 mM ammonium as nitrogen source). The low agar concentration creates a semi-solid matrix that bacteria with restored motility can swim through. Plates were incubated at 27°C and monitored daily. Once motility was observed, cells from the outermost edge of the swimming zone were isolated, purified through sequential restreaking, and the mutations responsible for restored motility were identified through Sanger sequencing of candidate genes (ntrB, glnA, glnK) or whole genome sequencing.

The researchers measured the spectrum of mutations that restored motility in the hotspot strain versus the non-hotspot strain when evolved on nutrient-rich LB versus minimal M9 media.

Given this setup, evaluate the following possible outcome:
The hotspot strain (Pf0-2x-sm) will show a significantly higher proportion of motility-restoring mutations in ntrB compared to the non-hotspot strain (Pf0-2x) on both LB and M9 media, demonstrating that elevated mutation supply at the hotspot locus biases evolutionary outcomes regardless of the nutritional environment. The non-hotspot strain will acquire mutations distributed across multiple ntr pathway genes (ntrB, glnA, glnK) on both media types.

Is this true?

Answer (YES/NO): YES